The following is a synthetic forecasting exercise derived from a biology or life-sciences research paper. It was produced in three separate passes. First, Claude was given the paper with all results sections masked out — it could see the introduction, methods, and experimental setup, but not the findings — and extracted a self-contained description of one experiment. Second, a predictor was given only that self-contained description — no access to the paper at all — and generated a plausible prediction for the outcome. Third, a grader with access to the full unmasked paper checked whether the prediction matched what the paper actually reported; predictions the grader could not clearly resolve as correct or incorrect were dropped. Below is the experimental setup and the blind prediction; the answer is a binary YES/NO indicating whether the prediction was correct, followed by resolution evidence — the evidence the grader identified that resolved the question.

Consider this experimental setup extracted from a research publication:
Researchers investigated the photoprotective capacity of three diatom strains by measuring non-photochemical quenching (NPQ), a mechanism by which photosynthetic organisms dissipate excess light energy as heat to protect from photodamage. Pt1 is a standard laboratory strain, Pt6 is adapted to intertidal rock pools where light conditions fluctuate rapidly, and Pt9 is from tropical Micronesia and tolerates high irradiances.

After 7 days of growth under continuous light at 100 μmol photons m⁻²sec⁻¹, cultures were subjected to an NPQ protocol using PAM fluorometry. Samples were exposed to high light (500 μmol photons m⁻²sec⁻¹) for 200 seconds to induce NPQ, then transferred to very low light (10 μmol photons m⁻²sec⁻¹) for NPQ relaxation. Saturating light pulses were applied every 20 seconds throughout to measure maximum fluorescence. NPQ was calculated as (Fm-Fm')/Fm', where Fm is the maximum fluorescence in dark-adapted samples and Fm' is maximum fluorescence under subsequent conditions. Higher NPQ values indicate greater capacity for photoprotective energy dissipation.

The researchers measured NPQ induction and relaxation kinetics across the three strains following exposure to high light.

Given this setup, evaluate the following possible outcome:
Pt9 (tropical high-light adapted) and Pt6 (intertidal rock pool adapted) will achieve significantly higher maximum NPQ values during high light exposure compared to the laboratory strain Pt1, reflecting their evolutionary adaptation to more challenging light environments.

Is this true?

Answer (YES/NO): NO